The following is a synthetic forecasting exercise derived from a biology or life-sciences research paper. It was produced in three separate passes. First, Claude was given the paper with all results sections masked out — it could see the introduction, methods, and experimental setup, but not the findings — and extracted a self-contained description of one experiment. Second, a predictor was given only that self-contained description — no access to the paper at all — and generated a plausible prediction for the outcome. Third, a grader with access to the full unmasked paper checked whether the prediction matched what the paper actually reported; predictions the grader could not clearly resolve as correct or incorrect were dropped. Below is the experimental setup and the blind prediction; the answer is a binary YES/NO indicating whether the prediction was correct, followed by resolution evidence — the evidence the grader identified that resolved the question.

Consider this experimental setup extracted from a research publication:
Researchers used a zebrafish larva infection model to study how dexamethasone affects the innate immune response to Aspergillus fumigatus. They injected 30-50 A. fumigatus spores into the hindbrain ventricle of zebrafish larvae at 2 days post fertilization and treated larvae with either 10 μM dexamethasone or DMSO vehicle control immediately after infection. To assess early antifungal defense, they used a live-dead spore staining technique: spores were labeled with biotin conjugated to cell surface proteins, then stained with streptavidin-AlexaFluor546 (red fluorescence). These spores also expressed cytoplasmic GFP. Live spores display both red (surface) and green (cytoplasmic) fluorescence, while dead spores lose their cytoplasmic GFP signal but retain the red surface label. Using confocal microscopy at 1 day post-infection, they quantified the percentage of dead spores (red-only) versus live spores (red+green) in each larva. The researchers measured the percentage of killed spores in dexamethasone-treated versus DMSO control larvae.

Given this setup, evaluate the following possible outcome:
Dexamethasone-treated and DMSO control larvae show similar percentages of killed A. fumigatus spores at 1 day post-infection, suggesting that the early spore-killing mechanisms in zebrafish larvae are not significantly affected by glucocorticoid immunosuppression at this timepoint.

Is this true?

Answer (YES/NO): YES